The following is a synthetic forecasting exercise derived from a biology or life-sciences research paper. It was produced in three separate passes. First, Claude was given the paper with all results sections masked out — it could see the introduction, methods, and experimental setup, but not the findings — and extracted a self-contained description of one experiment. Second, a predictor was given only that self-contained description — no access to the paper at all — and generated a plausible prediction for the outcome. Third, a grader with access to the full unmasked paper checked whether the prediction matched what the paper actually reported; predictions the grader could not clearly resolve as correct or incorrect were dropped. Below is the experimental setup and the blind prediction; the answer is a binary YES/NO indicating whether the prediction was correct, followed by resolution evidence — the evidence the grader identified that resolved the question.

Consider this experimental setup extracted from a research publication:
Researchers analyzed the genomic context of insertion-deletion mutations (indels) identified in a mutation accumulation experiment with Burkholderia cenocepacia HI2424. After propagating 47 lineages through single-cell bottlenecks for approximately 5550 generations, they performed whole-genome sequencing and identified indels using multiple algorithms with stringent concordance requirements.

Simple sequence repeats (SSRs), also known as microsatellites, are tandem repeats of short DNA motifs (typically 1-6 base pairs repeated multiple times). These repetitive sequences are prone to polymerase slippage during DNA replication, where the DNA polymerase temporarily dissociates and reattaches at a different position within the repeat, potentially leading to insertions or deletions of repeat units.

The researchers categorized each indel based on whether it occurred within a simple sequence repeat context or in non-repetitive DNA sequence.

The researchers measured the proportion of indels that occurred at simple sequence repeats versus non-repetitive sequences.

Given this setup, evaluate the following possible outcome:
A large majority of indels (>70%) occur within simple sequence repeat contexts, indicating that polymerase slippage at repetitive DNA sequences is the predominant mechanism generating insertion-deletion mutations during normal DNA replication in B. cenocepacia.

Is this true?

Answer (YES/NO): NO